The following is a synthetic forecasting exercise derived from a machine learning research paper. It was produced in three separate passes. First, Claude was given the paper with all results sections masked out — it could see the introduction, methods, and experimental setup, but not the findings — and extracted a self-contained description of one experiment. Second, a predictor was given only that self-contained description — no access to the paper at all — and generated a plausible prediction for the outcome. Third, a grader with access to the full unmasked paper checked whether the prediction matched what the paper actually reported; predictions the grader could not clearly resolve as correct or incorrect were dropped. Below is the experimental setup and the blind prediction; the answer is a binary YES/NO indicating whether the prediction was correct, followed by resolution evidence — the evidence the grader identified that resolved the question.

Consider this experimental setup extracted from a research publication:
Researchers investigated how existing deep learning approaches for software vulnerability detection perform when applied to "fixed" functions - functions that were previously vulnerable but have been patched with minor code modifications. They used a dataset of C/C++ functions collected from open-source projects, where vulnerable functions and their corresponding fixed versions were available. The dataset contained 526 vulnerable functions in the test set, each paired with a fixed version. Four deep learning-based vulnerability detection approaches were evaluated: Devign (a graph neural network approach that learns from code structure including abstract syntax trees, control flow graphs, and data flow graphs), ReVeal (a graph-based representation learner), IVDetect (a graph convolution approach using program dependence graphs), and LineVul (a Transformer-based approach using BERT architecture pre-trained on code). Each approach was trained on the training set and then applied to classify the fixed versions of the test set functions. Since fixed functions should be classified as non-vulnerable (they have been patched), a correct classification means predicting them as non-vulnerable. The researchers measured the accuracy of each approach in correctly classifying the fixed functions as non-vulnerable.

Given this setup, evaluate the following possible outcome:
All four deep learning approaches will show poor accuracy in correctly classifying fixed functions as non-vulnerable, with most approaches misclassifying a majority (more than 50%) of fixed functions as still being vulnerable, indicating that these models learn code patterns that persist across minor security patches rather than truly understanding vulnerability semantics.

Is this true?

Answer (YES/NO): YES